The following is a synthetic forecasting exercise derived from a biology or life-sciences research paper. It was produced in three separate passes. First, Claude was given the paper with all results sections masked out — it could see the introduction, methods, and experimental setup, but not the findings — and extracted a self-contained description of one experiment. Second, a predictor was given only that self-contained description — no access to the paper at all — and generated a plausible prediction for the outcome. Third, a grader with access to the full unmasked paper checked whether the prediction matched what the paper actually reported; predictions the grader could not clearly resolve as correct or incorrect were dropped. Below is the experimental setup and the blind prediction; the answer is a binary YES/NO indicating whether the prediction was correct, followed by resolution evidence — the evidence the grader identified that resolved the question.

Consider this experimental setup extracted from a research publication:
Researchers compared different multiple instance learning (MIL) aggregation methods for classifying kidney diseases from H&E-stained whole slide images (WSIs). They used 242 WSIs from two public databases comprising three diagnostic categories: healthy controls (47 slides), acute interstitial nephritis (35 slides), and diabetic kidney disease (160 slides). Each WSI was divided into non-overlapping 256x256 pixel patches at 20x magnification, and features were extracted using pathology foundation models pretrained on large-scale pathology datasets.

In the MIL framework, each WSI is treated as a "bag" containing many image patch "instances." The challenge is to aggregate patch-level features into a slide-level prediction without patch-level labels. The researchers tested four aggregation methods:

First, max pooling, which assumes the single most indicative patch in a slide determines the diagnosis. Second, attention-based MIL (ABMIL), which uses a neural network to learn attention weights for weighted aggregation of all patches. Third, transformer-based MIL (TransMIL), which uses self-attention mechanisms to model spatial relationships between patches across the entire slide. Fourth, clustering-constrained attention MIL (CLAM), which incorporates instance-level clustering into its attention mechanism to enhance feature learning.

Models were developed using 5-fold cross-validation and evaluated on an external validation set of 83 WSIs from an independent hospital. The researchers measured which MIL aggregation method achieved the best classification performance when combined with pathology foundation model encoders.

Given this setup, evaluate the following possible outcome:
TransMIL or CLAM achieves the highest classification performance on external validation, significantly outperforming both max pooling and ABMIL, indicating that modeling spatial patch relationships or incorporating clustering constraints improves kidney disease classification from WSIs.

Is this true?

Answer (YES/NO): NO